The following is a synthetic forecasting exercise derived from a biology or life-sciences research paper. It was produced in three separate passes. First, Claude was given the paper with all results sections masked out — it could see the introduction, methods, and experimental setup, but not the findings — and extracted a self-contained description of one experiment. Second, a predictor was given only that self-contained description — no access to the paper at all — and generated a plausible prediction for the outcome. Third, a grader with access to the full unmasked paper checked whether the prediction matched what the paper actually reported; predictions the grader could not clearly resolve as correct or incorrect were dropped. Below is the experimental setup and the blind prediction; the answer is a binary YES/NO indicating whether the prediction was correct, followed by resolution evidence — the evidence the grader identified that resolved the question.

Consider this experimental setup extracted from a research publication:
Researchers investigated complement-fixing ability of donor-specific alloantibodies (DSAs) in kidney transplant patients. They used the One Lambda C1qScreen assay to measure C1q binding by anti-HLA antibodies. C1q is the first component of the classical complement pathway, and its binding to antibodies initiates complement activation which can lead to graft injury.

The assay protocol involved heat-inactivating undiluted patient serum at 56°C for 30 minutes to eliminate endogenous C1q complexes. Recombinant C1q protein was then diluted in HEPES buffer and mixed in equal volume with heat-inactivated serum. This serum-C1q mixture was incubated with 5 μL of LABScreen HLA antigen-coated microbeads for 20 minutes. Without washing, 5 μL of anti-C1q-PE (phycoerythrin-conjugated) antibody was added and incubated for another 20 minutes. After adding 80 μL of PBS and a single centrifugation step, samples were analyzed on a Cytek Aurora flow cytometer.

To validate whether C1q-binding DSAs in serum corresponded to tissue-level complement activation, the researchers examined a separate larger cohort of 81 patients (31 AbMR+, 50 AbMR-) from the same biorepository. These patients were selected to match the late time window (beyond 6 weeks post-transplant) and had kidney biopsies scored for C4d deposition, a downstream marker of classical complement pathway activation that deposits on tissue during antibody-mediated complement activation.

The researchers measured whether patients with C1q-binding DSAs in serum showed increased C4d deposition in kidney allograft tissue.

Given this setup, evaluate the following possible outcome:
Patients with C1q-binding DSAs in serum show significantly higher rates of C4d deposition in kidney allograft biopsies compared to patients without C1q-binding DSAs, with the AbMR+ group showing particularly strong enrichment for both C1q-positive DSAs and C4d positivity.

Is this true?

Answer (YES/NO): NO